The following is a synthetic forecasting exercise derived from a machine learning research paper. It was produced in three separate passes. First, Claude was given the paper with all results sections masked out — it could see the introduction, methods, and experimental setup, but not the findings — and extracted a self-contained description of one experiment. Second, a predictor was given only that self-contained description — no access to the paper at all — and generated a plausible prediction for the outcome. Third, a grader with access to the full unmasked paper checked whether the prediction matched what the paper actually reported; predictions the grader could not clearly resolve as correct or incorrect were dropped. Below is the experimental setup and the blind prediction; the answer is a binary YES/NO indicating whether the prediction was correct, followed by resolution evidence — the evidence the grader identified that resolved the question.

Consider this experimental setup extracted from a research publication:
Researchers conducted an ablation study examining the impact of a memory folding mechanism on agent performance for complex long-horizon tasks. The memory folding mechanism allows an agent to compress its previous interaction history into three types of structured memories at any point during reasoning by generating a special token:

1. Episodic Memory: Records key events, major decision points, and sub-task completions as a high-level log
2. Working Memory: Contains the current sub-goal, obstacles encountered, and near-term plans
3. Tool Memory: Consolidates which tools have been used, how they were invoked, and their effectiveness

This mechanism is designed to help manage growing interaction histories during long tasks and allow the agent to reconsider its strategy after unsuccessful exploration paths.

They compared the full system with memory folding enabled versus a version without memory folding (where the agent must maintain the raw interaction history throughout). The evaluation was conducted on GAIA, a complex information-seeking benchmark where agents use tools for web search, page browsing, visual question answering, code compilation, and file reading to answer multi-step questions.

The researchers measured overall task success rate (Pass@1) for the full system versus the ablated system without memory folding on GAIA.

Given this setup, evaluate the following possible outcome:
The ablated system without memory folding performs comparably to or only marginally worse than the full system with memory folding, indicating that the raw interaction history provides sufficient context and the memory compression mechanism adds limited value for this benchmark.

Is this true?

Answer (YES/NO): NO